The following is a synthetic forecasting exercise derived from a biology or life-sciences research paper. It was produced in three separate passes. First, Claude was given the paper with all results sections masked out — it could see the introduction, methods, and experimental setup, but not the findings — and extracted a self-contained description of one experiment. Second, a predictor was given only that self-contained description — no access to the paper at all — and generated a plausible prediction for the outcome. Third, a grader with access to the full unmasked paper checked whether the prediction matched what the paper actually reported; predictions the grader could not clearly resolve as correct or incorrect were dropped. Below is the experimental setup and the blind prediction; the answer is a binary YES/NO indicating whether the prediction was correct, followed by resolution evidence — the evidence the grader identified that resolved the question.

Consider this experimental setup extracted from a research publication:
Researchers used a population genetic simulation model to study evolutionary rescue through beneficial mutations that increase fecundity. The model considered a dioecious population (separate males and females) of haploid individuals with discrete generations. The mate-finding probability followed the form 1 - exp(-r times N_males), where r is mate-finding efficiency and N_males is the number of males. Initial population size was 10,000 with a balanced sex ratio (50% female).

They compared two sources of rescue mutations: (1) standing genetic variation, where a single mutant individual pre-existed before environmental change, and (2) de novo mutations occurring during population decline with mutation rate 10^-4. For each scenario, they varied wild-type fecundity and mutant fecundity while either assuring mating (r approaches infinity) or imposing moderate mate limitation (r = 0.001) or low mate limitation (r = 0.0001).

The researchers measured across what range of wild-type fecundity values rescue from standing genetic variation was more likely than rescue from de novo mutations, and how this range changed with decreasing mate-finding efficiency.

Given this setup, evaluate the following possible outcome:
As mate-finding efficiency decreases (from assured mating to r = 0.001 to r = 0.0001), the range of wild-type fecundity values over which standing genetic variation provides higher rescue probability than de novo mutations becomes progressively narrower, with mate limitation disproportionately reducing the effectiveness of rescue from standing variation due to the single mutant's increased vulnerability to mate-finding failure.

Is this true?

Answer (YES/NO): NO